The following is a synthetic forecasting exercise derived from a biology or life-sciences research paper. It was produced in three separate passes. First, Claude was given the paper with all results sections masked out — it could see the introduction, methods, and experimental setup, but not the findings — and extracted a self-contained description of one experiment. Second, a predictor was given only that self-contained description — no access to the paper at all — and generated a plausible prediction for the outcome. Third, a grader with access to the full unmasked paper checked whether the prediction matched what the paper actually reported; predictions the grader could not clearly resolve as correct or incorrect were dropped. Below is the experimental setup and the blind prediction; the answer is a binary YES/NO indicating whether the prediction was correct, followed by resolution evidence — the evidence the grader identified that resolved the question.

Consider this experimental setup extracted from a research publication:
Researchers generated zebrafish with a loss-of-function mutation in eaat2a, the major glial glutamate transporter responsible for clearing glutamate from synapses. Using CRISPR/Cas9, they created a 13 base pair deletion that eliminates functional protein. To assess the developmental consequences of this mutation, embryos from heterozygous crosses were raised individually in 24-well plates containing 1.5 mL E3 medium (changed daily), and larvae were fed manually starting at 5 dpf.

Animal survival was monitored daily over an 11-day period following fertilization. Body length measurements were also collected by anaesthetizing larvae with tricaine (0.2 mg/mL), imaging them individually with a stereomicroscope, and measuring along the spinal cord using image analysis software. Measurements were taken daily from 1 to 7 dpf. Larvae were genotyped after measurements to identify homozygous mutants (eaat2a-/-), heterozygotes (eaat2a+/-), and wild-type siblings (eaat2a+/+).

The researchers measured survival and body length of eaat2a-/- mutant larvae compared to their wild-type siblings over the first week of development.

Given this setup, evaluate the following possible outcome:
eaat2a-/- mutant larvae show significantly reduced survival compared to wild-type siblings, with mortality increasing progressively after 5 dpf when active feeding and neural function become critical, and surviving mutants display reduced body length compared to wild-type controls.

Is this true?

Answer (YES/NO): YES